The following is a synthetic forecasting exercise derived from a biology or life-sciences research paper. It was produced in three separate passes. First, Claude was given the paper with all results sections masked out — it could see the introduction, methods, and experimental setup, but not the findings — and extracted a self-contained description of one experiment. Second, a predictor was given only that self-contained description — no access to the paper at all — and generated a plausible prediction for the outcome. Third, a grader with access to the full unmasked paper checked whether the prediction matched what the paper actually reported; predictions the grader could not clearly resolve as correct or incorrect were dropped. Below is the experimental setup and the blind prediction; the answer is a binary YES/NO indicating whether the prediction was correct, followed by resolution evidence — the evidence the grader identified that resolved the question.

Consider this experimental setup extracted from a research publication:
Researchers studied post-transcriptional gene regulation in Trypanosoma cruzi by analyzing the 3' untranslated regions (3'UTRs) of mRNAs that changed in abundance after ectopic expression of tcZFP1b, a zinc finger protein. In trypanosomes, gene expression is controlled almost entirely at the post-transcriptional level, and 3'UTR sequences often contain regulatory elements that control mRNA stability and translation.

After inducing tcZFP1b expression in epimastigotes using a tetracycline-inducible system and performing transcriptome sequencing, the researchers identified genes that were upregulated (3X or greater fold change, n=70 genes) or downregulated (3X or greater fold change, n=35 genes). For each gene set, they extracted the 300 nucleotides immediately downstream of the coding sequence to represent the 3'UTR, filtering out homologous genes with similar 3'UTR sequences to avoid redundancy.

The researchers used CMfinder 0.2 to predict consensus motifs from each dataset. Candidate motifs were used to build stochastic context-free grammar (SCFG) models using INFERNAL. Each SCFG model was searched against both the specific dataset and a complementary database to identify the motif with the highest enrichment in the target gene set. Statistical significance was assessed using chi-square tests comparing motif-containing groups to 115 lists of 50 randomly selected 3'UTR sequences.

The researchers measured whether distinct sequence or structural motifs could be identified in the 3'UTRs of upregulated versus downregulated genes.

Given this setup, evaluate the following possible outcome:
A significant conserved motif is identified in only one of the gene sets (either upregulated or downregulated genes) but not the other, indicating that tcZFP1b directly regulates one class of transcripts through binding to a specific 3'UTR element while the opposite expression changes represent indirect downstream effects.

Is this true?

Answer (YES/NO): NO